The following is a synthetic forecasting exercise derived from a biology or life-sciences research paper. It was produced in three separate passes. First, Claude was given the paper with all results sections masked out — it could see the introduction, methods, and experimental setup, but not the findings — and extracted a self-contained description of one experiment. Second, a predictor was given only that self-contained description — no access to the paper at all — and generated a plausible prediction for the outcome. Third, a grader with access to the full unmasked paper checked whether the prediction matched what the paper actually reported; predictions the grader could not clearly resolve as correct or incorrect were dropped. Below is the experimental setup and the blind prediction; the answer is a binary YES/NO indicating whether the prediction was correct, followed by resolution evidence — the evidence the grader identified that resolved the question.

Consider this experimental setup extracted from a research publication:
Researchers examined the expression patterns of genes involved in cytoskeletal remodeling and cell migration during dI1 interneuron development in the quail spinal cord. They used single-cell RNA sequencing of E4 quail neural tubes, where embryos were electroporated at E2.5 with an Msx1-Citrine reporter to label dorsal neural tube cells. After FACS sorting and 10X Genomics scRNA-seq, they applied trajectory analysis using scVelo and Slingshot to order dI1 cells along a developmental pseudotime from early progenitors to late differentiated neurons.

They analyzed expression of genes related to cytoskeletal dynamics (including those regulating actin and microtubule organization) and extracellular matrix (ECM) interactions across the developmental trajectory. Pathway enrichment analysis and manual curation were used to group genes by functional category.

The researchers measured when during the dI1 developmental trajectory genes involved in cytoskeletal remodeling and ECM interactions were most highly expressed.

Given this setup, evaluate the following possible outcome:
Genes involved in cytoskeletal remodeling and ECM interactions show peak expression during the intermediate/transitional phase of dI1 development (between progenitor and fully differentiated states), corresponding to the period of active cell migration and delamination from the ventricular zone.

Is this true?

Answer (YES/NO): NO